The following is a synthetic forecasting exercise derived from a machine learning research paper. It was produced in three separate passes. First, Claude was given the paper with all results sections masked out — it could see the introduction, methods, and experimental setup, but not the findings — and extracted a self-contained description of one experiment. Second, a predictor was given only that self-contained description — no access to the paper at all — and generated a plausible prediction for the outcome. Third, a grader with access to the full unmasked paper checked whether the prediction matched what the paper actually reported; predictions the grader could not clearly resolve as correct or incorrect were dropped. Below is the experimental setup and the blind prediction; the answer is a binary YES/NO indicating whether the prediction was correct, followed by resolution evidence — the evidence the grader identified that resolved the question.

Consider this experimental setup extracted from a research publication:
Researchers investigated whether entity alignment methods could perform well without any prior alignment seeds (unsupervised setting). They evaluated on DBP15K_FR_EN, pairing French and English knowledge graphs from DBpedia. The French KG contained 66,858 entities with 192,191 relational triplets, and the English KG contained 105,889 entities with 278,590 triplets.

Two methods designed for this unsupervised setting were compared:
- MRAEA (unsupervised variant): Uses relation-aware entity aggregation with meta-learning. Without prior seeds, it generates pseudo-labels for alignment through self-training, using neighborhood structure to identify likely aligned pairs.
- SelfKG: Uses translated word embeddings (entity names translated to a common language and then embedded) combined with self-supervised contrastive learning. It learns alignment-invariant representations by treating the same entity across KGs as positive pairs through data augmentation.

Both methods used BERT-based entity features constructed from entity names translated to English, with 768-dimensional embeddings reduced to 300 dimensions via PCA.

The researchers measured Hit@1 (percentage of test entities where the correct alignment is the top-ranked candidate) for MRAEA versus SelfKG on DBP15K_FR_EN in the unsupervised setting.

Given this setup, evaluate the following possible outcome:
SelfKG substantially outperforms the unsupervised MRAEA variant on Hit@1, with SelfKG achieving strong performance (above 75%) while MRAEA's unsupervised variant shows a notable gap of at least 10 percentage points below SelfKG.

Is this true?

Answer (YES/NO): NO